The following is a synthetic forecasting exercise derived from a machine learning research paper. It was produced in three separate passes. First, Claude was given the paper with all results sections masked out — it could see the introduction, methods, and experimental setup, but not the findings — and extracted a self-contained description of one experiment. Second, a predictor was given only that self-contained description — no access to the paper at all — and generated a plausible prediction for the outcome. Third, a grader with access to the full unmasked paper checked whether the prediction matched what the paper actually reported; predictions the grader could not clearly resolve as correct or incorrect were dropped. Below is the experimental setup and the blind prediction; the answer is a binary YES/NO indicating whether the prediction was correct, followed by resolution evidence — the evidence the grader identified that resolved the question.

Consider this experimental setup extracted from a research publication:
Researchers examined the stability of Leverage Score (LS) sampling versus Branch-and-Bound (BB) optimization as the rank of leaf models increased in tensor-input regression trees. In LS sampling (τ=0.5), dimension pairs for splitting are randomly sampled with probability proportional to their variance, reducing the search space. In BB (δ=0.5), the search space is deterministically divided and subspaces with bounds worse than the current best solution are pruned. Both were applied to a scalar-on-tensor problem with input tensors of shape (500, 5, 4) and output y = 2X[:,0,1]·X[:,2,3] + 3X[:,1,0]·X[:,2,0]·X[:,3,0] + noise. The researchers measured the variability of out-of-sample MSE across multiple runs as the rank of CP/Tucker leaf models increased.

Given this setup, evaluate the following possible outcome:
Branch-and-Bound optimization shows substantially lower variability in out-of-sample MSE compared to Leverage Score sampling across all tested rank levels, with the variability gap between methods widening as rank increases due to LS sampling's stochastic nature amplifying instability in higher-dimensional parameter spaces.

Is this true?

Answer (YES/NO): NO